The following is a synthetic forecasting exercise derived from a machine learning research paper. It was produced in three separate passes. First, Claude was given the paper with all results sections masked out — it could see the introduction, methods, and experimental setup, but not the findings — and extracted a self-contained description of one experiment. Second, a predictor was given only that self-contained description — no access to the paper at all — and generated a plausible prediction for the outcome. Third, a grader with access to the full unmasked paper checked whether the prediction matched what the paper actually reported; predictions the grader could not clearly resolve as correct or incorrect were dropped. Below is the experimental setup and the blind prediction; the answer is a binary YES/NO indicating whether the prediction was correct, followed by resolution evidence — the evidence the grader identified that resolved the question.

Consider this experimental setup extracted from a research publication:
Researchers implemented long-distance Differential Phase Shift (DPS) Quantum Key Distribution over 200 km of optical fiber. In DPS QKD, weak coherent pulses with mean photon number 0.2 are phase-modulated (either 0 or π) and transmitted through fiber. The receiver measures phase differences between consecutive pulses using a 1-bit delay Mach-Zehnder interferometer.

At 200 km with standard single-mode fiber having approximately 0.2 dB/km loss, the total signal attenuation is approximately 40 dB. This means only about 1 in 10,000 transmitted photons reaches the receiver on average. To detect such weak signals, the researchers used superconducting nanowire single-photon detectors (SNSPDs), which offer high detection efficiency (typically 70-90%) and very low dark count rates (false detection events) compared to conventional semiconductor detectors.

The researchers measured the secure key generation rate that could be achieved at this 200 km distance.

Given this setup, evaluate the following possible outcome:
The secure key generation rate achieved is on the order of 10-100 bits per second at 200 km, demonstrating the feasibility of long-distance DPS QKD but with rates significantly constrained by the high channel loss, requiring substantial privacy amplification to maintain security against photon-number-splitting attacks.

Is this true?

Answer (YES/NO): YES